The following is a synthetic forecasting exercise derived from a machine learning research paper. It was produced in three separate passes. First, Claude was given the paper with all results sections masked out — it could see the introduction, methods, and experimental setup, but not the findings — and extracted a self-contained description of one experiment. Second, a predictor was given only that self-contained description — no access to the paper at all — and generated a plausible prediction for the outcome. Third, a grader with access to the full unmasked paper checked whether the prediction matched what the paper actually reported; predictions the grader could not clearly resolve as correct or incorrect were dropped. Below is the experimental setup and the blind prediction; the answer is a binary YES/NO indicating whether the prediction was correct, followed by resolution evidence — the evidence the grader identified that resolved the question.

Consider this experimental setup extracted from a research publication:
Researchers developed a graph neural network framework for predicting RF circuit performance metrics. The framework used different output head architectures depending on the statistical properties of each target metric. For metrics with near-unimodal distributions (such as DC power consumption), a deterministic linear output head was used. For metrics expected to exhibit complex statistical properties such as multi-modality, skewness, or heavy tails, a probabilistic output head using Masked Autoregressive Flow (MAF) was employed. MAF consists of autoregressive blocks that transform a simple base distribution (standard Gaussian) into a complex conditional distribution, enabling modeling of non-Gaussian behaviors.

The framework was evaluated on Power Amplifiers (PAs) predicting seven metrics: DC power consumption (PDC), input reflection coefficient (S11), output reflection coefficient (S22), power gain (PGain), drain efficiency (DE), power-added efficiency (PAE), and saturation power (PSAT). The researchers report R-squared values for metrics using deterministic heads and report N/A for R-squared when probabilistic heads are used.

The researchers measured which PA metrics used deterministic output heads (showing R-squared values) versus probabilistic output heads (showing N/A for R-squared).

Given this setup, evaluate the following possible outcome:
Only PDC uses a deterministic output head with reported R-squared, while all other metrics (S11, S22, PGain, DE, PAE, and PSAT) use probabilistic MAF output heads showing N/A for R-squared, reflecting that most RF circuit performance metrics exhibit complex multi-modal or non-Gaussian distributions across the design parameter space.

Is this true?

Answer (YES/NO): NO